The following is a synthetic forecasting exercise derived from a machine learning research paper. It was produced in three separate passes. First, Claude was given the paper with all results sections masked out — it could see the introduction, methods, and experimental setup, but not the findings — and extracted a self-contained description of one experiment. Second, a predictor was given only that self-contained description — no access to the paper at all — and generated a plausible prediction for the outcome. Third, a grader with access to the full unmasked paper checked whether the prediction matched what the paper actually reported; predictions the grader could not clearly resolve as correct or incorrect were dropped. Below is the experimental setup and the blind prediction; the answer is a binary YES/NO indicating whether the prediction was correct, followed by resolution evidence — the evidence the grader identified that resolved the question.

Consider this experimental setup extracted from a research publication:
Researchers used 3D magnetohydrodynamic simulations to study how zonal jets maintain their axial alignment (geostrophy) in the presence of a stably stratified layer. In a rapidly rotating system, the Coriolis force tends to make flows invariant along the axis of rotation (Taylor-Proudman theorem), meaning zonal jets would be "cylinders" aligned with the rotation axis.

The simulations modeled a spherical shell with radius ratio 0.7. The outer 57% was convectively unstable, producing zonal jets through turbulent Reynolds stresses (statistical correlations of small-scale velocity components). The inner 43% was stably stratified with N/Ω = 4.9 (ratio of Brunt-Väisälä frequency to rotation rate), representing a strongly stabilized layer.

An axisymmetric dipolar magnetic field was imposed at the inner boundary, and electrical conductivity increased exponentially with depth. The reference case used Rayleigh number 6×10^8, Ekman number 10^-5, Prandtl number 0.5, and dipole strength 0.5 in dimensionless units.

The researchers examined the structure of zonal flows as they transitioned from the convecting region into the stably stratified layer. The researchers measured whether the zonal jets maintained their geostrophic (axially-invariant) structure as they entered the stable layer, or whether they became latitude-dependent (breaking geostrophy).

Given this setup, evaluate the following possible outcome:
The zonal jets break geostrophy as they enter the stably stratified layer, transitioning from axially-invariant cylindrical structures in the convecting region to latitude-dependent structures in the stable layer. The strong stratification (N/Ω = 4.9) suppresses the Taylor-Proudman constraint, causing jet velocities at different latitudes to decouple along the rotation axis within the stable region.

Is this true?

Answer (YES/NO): YES